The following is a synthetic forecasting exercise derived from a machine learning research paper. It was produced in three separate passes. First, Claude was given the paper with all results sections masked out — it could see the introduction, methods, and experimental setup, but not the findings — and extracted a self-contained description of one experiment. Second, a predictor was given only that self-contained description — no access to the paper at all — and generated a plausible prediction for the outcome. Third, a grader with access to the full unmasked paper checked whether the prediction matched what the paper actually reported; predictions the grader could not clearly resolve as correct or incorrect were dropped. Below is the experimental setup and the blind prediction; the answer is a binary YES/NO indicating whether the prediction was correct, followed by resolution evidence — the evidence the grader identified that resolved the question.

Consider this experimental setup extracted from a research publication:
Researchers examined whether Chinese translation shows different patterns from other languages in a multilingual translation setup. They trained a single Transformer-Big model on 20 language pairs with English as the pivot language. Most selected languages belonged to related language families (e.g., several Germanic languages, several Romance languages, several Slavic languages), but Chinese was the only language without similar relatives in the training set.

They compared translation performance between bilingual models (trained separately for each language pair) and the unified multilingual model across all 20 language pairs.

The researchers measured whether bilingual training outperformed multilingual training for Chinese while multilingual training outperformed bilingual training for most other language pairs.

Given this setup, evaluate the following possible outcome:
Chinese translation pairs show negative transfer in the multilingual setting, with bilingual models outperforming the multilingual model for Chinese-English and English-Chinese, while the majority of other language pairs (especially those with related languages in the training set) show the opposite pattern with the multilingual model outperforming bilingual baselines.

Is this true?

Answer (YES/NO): YES